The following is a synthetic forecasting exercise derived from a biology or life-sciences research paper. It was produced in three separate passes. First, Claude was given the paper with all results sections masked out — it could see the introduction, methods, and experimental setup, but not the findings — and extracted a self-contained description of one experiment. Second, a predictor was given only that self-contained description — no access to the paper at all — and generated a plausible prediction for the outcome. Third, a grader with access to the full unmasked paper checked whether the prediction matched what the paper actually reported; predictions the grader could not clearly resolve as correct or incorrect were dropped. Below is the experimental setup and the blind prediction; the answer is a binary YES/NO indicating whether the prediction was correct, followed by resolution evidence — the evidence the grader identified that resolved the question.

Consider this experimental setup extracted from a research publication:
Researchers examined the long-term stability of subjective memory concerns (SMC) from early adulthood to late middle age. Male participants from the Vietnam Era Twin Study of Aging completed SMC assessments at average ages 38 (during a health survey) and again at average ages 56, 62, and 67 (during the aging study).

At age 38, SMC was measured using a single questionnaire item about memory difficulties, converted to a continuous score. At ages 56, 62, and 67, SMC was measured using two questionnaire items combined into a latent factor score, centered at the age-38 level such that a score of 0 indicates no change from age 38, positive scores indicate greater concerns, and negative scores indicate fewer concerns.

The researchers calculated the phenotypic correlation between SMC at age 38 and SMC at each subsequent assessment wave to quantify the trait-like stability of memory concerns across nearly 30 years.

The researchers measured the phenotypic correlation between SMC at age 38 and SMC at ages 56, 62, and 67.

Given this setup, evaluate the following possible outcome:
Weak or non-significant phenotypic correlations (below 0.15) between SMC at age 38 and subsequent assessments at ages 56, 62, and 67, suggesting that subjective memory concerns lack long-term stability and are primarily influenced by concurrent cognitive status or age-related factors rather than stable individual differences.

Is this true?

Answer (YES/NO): NO